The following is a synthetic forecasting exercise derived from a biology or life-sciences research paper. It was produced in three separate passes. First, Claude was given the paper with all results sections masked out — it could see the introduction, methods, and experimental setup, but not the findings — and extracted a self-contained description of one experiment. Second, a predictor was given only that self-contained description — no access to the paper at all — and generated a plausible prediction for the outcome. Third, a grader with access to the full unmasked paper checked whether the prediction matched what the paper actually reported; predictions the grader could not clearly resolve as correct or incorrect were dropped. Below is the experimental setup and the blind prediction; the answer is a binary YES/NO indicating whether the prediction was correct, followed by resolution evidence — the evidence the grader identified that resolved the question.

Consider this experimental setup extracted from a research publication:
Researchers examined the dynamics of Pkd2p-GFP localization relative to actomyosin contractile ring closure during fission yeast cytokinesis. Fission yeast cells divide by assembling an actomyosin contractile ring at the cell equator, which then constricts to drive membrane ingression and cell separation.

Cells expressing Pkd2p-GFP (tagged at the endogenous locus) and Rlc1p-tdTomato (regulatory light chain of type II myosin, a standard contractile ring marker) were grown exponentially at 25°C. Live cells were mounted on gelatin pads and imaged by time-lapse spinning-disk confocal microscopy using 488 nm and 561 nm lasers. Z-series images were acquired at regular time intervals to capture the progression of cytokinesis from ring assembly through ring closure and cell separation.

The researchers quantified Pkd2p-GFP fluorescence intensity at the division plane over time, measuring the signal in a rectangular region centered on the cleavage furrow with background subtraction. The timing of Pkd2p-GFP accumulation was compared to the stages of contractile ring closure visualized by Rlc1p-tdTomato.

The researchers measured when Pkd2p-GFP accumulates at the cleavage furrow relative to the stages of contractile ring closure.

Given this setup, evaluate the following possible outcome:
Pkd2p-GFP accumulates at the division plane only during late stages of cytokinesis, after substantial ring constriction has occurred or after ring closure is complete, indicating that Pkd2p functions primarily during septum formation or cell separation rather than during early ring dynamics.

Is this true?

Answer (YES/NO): NO